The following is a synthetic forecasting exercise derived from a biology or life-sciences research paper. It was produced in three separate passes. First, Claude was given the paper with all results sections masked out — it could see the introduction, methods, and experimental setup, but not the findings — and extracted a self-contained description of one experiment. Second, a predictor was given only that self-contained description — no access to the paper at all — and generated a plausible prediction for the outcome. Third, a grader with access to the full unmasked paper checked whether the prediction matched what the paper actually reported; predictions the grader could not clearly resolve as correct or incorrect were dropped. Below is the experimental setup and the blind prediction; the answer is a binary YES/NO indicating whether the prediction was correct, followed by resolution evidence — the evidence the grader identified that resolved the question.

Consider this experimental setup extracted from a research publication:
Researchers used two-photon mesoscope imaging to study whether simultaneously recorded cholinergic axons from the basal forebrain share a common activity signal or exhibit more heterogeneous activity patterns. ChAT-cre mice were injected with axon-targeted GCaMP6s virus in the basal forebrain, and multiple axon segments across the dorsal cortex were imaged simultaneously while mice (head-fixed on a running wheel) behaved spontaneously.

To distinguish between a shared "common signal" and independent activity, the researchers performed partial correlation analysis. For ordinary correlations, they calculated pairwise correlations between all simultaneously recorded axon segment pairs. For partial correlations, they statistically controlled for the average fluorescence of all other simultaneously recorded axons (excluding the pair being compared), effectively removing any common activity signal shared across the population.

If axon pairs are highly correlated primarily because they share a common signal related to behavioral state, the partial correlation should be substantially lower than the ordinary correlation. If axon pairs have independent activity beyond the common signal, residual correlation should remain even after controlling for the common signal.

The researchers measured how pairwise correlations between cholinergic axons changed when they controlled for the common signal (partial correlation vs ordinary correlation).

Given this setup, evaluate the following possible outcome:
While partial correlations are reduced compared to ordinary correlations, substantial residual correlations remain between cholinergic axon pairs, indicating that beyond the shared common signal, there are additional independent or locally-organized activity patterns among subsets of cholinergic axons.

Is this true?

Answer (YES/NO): NO